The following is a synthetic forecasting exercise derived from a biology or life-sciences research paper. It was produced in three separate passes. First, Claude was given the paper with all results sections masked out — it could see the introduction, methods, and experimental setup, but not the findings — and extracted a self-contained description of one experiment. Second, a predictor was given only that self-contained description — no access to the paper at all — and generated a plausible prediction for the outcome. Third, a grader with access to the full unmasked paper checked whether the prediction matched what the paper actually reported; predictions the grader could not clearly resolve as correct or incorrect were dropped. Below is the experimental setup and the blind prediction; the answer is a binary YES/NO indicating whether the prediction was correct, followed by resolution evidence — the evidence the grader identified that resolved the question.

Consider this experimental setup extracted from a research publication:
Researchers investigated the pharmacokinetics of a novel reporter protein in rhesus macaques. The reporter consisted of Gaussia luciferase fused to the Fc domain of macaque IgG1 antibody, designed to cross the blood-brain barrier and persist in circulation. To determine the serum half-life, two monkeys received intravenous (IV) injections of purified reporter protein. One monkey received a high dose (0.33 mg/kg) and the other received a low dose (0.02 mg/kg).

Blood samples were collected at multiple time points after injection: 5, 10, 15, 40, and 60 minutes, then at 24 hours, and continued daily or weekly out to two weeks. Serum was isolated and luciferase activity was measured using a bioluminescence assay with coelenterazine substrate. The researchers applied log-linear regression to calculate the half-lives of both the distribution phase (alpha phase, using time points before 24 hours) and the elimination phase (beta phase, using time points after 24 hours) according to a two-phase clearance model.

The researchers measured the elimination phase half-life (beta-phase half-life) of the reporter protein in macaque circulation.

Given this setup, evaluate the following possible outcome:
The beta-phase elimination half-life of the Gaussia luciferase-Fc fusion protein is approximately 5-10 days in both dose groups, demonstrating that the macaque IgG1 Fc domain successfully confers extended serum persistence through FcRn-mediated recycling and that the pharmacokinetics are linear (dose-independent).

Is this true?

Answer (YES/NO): NO